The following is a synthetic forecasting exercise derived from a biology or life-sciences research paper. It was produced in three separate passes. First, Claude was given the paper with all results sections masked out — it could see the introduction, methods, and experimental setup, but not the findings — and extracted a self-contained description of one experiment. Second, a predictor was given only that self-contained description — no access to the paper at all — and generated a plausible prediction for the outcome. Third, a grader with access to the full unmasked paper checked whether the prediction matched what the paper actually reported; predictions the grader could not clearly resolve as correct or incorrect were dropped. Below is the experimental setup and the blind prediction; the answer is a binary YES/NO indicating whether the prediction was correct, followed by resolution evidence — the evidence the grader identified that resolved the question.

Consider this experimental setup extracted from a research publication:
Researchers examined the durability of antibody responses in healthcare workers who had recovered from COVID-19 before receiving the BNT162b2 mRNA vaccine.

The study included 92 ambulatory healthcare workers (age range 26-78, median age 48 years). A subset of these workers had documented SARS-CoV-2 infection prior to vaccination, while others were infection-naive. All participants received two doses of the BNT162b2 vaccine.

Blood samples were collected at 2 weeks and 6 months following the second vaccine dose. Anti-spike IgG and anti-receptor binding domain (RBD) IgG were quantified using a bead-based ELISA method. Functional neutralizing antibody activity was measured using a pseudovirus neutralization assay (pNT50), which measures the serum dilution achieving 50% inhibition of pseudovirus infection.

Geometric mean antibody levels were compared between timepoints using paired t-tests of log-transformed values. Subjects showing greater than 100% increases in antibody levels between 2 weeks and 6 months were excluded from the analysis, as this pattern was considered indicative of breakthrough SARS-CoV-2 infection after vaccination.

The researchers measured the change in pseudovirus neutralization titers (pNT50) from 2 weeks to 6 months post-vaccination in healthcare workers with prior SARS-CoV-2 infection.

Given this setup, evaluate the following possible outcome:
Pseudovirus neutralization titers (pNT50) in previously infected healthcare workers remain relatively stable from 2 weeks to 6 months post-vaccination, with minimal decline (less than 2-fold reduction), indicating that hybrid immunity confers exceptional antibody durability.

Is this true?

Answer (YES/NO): NO